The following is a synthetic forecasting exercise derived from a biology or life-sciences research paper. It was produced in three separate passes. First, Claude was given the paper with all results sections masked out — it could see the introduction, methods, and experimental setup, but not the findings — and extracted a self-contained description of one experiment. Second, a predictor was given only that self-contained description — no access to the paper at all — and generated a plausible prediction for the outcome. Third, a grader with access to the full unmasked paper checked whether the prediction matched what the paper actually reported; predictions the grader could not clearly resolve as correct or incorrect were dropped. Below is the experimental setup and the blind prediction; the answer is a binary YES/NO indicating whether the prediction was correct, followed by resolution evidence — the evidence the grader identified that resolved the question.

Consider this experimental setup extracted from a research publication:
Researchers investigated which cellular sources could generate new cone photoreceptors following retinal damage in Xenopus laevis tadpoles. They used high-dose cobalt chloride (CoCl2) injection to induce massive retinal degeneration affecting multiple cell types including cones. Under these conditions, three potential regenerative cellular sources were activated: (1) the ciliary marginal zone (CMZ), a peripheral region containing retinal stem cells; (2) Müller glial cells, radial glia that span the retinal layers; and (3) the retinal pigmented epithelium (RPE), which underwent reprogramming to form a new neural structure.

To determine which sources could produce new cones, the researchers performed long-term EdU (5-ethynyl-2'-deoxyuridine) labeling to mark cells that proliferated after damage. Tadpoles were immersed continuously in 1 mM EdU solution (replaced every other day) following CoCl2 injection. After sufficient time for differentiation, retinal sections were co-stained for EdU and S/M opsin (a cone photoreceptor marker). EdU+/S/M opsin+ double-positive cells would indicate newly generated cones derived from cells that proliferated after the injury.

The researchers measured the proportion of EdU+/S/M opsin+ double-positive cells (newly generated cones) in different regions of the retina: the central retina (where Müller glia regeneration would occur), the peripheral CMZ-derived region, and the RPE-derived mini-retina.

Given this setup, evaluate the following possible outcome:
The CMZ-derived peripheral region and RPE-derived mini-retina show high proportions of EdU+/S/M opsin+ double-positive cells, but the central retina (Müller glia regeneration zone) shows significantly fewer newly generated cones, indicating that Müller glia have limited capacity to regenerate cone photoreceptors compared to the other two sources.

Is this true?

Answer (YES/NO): YES